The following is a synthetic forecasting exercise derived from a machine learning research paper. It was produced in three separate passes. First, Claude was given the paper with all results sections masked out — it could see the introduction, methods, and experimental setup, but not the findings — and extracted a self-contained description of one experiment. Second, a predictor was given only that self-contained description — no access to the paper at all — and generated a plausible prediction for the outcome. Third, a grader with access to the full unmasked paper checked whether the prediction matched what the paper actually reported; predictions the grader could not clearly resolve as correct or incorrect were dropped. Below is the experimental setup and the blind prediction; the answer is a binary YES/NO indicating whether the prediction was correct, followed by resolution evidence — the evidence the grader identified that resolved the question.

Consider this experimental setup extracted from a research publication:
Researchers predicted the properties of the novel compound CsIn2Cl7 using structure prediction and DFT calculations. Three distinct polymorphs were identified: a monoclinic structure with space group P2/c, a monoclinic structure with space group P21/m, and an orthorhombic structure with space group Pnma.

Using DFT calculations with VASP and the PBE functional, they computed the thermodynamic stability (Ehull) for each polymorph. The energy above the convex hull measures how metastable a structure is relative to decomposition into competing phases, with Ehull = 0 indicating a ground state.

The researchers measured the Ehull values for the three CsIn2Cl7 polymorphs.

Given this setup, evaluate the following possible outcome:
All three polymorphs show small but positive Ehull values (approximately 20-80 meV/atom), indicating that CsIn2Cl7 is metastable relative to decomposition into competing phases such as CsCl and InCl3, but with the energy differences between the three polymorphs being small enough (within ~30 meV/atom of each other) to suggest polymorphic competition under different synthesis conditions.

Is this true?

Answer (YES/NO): NO